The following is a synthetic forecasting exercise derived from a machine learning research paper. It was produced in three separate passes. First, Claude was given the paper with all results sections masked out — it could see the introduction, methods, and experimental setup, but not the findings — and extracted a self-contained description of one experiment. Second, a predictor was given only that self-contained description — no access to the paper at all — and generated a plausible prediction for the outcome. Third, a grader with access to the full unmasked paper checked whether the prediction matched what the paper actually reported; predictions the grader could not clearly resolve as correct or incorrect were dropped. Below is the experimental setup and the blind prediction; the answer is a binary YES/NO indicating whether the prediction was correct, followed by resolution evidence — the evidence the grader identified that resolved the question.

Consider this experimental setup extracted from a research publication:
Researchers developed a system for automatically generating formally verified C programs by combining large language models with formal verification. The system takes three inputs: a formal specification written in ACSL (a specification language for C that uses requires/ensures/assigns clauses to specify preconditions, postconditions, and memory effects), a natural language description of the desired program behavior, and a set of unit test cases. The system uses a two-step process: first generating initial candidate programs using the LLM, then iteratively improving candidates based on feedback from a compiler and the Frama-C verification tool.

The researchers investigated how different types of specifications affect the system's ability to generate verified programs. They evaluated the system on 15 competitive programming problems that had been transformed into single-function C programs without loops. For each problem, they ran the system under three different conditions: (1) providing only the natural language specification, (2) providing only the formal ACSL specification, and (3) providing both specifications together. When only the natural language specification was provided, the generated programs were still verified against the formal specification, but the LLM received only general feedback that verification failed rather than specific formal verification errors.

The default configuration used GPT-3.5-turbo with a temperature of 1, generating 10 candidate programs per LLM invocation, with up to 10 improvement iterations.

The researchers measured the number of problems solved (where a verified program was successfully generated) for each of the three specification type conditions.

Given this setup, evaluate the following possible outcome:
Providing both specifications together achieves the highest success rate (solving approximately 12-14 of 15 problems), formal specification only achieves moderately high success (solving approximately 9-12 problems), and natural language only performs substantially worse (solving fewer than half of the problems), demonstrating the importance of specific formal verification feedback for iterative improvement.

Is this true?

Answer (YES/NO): NO